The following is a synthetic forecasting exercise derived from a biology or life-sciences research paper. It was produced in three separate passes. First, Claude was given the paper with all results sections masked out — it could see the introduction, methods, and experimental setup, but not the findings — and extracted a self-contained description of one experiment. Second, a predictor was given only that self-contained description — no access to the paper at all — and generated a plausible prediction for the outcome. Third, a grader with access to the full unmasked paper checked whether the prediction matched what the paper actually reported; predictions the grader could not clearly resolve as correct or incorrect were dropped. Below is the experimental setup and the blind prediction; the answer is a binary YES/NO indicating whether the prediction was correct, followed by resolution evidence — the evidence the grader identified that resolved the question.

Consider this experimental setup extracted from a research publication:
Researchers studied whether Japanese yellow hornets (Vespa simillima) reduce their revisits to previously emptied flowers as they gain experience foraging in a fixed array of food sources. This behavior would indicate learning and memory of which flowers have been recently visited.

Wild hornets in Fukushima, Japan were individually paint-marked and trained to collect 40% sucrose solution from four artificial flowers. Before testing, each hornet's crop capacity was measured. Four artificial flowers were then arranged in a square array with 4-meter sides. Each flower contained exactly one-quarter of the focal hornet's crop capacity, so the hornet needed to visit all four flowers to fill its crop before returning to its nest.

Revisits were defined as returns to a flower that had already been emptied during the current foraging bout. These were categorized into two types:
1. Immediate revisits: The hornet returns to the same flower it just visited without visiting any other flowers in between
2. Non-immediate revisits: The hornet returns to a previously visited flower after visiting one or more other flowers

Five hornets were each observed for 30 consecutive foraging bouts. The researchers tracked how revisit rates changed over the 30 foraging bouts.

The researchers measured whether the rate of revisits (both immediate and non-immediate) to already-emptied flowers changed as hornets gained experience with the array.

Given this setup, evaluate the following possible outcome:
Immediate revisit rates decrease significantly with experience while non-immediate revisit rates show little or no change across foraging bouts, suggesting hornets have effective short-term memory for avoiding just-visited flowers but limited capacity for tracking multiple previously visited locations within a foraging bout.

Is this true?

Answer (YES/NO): NO